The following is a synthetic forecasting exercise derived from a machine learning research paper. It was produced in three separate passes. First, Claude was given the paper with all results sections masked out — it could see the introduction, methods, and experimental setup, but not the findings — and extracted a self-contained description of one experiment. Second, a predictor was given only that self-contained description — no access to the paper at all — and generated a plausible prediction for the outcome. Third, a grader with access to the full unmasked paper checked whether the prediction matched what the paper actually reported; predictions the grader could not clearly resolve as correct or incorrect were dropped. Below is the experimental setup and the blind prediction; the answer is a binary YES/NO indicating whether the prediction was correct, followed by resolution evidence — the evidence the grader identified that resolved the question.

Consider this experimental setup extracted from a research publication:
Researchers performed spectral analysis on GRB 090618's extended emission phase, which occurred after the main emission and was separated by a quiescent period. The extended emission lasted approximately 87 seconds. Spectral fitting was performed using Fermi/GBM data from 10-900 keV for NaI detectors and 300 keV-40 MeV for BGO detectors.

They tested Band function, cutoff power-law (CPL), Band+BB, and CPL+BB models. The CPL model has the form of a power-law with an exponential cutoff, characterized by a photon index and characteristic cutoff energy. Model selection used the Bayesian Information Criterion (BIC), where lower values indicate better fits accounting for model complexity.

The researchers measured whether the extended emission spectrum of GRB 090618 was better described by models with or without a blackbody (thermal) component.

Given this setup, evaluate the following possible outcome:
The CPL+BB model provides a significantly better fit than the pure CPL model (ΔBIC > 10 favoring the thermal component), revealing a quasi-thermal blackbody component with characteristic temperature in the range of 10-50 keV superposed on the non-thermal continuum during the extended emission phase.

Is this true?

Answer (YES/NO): NO